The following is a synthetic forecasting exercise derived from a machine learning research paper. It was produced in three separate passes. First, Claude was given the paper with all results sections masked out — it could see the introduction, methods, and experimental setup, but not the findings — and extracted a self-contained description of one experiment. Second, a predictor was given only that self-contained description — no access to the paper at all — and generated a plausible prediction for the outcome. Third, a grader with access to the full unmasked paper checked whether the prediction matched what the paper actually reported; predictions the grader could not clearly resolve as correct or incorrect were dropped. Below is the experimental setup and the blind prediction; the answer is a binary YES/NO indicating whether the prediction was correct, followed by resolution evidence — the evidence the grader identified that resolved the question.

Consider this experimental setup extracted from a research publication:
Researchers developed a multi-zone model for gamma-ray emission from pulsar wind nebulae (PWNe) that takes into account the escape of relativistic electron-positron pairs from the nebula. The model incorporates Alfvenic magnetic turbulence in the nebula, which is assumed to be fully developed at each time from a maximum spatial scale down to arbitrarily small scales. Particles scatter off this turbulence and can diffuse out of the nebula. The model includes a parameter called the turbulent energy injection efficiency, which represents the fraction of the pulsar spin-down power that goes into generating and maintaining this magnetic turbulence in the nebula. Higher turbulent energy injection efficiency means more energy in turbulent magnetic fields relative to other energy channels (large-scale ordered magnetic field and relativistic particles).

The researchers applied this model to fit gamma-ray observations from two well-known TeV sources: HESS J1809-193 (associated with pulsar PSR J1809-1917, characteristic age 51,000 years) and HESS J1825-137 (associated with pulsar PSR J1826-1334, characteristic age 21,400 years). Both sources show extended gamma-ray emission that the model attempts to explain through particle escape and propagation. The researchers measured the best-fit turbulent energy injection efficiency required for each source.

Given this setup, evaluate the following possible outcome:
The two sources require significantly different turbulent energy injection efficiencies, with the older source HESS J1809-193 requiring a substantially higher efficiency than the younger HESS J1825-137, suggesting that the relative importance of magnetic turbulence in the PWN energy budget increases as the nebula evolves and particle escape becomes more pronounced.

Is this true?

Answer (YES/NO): NO